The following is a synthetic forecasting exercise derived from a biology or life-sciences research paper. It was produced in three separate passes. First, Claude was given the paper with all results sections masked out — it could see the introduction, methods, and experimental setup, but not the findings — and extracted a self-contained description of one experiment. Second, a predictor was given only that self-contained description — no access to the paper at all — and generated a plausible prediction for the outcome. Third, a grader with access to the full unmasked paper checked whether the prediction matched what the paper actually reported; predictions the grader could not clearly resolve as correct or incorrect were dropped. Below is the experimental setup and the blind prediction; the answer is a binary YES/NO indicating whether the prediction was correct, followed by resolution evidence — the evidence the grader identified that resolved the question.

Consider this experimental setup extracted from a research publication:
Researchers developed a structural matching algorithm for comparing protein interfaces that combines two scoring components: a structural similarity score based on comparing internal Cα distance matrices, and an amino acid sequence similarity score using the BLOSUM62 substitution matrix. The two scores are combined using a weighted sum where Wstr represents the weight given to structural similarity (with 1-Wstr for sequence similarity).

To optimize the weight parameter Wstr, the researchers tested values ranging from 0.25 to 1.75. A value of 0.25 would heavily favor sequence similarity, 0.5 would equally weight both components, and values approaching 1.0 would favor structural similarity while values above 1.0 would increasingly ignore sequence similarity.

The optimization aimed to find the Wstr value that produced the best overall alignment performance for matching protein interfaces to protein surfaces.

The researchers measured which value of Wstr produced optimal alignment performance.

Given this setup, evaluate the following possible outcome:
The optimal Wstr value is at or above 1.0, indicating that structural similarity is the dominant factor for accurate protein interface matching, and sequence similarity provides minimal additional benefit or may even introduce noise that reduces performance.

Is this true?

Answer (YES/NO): NO